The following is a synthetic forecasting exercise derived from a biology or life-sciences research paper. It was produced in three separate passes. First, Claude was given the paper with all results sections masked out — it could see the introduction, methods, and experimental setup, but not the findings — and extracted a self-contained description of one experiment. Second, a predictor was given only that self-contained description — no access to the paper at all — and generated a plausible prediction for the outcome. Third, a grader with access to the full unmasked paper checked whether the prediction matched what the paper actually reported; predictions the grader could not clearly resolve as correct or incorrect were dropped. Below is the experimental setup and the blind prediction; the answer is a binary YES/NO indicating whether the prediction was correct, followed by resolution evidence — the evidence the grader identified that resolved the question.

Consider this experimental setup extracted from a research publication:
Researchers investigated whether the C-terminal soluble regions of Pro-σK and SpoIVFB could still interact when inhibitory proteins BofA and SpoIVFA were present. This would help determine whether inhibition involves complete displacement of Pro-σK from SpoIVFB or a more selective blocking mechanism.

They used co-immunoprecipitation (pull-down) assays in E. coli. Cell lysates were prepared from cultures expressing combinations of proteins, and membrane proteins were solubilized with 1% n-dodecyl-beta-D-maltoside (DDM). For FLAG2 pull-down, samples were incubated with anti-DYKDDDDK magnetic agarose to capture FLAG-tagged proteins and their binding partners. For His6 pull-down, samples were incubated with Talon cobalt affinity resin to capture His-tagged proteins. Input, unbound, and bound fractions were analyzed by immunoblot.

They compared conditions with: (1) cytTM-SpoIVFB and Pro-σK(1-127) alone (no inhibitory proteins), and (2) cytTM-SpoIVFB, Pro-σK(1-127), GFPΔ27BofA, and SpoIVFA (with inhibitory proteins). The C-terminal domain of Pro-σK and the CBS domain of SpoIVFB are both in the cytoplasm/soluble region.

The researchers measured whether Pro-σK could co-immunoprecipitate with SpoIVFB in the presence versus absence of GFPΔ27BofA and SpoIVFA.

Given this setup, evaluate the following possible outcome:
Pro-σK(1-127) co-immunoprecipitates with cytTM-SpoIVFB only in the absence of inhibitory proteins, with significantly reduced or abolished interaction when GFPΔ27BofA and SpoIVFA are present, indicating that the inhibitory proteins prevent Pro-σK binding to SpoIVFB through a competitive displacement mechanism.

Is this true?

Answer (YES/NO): NO